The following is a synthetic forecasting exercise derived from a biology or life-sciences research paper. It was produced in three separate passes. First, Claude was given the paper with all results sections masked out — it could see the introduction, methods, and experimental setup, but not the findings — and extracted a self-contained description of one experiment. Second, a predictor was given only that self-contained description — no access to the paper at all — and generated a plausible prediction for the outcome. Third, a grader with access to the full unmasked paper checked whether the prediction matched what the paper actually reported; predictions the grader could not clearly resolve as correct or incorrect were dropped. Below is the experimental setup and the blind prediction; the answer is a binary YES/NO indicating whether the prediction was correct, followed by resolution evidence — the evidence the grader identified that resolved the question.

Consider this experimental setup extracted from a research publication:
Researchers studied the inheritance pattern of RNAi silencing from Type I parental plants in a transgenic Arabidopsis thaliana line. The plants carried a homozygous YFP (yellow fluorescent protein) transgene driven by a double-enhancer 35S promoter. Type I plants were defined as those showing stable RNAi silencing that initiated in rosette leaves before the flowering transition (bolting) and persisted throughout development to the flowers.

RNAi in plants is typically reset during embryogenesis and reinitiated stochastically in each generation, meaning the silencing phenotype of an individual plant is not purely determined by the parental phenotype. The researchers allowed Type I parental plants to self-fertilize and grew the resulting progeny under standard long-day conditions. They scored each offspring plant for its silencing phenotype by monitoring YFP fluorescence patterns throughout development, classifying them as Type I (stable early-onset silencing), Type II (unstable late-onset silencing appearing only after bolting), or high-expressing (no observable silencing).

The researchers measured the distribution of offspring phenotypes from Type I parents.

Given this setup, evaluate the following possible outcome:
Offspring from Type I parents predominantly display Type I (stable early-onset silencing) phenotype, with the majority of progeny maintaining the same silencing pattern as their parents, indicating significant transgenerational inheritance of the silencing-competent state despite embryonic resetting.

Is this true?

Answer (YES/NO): NO